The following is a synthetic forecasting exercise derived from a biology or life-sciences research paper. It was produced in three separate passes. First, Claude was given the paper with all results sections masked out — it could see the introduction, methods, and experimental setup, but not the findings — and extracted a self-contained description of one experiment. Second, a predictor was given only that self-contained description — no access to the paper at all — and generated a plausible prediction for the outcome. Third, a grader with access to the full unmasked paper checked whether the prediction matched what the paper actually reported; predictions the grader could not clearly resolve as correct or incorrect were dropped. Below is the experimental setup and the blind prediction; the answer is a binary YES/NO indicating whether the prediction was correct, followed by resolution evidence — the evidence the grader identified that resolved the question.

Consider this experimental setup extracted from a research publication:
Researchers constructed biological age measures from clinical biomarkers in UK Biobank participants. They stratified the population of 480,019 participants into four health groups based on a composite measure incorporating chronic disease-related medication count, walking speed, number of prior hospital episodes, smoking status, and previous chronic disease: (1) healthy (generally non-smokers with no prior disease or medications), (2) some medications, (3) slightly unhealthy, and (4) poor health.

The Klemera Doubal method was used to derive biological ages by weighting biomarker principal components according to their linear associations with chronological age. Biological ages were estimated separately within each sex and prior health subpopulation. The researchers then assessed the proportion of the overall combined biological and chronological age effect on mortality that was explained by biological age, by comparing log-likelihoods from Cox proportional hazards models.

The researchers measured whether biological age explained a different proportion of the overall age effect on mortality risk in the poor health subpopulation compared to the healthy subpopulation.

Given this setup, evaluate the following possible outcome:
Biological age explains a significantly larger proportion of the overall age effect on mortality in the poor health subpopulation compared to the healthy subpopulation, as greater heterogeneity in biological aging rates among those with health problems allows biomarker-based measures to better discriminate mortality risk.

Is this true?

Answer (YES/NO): YES